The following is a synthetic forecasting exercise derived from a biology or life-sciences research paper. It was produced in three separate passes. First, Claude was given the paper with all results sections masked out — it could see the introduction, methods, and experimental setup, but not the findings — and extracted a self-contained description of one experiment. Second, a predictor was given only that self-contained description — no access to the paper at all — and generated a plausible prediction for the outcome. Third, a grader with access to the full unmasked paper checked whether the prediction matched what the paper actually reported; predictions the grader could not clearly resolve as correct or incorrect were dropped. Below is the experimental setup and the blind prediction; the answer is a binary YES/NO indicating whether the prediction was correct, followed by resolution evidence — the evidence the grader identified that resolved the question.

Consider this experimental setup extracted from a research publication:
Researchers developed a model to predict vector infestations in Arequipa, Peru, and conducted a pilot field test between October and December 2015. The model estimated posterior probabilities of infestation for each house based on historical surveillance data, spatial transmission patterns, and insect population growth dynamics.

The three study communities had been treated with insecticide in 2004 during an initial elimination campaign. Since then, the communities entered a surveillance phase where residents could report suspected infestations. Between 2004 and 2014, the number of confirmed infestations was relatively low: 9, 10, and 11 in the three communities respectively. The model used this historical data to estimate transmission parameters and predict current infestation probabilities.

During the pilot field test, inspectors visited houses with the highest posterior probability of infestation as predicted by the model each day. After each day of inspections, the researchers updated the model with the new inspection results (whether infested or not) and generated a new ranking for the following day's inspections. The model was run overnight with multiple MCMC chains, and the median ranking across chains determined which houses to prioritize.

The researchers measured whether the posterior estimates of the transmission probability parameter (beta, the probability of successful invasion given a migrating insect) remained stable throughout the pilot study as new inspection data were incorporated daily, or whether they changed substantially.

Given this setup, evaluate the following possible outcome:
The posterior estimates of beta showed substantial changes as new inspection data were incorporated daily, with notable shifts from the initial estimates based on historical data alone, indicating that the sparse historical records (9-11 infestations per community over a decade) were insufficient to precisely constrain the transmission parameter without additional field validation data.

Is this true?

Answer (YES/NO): NO